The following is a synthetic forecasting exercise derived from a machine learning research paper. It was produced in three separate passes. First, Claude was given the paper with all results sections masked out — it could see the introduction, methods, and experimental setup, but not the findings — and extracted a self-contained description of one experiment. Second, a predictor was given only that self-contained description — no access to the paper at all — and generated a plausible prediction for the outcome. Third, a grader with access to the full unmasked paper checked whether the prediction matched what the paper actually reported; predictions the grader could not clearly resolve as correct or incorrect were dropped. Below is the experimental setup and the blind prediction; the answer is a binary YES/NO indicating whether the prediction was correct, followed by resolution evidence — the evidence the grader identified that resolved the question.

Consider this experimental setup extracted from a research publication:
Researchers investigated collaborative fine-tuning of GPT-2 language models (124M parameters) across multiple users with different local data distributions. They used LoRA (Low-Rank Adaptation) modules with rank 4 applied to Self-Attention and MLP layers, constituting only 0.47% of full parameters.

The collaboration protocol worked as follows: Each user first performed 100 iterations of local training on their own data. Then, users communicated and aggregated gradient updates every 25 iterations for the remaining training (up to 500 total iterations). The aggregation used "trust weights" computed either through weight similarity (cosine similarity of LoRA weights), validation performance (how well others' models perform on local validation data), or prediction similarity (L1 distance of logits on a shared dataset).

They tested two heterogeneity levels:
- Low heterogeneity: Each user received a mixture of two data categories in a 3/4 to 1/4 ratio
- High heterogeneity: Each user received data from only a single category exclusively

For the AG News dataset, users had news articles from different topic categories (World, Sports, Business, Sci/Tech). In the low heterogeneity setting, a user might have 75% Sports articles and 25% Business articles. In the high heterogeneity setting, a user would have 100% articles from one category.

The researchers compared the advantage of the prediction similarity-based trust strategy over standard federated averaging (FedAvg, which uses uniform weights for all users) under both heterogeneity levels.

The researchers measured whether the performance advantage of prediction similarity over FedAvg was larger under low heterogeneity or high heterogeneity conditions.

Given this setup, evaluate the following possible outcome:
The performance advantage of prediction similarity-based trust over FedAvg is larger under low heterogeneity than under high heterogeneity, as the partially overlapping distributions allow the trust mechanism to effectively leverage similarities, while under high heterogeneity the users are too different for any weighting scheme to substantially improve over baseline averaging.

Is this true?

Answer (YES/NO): NO